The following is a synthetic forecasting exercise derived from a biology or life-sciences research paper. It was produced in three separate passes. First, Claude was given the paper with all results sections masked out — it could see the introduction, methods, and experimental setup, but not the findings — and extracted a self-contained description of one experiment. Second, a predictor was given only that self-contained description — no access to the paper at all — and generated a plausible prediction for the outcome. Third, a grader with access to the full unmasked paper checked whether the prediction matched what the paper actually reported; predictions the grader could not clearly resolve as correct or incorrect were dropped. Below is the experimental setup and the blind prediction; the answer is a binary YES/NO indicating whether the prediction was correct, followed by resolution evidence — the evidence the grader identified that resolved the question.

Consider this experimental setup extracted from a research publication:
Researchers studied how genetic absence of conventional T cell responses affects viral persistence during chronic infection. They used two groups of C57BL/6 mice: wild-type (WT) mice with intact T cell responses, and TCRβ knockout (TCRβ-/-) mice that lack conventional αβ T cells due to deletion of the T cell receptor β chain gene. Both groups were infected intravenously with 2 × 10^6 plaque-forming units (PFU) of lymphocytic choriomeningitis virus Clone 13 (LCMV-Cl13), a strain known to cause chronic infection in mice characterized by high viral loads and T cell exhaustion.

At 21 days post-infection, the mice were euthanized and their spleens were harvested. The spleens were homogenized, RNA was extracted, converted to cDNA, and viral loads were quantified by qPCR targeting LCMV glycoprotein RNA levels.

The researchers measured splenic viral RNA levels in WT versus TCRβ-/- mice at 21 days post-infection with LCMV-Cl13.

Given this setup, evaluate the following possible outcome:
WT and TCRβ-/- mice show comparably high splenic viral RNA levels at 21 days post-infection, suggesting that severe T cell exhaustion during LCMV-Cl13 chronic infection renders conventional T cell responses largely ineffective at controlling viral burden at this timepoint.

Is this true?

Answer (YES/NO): NO